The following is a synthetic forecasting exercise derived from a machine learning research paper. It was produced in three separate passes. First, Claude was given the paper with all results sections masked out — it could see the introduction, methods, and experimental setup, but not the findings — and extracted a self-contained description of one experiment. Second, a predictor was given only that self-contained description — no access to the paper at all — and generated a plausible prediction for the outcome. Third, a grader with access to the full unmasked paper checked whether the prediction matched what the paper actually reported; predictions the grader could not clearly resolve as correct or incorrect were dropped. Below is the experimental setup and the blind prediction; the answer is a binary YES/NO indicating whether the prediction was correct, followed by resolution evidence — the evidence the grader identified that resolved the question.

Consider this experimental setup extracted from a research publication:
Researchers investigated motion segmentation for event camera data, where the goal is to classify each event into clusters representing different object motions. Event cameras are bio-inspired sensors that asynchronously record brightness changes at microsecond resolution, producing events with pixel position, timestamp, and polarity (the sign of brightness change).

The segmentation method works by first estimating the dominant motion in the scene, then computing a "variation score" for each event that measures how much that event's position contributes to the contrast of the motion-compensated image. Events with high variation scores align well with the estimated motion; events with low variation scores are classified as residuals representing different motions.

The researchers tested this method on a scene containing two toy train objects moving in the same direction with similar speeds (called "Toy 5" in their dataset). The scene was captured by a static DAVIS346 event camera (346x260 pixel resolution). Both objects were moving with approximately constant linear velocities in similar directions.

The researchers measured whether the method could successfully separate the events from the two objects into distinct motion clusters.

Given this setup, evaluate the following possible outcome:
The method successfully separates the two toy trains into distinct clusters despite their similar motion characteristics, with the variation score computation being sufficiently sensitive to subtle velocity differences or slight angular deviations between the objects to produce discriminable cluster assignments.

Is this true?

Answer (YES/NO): NO